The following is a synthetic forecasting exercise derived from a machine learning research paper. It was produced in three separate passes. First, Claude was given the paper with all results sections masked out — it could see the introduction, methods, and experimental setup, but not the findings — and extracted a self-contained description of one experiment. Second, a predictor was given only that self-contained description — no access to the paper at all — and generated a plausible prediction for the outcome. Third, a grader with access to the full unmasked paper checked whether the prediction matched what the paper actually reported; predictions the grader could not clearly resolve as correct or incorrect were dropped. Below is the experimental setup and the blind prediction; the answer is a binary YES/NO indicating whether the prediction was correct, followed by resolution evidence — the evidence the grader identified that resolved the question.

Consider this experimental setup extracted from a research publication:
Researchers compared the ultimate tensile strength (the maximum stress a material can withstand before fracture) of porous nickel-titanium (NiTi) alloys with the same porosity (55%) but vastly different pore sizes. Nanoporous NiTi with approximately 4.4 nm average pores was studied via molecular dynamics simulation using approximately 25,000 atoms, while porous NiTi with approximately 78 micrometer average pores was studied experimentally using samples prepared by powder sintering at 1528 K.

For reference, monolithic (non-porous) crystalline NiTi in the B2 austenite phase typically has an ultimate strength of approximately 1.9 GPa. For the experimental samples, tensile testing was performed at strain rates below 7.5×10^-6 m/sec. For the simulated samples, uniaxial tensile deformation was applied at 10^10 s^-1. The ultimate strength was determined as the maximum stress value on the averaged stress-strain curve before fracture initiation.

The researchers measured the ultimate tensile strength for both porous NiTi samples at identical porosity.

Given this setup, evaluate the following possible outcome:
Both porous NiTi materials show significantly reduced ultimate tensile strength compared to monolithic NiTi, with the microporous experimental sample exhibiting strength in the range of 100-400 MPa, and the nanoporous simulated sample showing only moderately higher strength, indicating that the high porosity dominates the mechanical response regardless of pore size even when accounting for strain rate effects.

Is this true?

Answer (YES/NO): NO